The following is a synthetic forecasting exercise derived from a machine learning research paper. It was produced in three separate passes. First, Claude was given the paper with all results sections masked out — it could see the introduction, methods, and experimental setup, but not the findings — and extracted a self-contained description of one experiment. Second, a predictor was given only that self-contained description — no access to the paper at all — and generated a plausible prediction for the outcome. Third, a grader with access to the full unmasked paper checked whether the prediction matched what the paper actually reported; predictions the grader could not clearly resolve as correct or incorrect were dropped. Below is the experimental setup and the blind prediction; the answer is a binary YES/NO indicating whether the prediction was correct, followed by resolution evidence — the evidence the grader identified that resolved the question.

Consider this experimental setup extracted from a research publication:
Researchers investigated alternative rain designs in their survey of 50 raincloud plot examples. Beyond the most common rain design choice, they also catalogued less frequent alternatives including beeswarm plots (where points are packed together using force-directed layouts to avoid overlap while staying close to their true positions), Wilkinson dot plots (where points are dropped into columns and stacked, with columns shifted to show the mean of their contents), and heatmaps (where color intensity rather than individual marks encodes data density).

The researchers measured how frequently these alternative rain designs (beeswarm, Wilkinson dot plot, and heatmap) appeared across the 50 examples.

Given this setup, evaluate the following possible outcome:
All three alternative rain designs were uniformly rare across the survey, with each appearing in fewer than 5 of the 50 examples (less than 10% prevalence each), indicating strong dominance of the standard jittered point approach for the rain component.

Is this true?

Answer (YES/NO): YES